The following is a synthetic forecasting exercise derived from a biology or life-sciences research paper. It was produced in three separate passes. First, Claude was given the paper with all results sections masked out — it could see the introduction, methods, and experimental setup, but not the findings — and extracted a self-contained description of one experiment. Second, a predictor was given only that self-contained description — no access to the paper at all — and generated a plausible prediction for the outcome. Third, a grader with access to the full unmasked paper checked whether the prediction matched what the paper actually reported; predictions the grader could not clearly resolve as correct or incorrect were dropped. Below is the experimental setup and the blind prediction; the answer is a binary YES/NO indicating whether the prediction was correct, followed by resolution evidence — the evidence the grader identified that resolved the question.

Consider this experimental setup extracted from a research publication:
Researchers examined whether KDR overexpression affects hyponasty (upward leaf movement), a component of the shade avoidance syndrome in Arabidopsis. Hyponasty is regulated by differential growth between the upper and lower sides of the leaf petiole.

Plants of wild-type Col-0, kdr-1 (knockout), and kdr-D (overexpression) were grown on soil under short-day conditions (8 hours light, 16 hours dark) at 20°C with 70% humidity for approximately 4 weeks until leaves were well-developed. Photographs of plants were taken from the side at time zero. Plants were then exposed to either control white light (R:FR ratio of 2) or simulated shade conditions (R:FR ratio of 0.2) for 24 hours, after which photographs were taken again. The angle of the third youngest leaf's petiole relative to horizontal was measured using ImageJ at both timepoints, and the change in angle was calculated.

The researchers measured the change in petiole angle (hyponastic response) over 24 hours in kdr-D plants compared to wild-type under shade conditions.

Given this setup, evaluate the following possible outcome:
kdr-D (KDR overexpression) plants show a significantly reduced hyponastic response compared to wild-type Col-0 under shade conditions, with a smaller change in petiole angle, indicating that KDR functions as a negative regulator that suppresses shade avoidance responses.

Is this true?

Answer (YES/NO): NO